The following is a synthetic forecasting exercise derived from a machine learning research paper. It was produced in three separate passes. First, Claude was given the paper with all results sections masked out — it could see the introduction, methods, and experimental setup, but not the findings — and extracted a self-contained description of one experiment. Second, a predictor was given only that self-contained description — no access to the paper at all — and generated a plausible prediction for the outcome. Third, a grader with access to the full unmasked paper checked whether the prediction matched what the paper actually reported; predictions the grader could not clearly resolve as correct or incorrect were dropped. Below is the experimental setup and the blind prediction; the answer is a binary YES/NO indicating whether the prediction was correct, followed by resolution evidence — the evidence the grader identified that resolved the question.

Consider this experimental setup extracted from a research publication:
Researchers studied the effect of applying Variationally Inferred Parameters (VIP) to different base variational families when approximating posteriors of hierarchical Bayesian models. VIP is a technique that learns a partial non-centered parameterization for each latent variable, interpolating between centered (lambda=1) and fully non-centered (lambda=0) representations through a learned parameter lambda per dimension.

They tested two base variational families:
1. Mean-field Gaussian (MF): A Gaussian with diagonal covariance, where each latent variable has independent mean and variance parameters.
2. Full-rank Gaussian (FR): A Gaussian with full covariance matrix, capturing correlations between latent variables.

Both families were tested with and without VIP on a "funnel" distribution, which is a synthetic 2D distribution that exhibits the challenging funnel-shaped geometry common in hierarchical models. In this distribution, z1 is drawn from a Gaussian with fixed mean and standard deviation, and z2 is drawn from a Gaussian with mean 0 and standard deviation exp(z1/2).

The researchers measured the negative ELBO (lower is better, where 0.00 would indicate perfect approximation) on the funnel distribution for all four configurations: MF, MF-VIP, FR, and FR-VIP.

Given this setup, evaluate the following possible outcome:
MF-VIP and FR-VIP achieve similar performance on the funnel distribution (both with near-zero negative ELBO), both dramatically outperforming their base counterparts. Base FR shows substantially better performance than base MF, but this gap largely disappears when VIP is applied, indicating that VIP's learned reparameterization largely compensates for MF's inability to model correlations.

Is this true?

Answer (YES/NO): NO